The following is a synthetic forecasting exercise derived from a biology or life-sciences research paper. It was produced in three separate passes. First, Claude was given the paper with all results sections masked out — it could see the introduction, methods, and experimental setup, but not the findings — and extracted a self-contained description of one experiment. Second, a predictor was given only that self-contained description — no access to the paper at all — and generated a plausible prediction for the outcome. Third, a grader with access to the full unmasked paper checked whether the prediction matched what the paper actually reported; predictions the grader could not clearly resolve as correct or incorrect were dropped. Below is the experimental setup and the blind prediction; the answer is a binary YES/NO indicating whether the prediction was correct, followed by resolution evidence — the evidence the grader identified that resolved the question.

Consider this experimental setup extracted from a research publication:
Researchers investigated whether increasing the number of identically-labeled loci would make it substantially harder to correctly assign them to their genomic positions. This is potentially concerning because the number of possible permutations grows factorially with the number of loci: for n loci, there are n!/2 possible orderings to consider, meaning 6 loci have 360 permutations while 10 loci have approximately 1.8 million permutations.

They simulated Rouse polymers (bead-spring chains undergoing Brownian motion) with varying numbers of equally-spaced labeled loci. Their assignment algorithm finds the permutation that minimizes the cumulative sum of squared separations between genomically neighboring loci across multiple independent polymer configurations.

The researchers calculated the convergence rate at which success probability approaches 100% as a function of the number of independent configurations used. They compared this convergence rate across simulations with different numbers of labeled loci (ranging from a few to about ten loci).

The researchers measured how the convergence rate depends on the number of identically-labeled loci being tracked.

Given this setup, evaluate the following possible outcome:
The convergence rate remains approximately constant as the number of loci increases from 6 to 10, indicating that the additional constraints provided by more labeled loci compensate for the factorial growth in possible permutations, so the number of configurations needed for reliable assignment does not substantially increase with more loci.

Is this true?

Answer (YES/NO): YES